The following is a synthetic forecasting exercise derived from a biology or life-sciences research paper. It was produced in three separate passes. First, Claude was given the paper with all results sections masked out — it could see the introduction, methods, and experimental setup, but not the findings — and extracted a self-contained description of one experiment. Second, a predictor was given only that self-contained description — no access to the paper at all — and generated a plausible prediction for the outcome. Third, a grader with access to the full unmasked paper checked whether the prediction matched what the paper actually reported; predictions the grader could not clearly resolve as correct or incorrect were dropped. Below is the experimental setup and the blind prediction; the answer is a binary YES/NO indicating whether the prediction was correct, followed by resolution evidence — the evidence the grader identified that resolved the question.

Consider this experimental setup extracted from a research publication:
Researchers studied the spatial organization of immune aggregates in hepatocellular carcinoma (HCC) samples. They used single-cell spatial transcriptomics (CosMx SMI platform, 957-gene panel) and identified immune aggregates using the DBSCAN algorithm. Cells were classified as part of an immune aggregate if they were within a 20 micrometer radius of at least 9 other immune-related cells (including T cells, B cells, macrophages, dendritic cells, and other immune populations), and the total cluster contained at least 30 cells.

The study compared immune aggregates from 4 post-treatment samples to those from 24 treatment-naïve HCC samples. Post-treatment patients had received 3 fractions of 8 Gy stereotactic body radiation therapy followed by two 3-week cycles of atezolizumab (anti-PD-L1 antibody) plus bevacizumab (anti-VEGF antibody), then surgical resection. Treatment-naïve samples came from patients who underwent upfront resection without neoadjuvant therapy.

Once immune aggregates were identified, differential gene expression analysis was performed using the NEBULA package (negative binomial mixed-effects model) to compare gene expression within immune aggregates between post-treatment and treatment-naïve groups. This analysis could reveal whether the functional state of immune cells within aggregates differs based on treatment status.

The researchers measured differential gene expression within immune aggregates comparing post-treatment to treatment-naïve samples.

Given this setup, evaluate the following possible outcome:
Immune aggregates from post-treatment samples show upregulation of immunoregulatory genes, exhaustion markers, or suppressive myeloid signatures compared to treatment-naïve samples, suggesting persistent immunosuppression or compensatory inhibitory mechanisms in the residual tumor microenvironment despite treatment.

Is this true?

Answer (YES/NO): NO